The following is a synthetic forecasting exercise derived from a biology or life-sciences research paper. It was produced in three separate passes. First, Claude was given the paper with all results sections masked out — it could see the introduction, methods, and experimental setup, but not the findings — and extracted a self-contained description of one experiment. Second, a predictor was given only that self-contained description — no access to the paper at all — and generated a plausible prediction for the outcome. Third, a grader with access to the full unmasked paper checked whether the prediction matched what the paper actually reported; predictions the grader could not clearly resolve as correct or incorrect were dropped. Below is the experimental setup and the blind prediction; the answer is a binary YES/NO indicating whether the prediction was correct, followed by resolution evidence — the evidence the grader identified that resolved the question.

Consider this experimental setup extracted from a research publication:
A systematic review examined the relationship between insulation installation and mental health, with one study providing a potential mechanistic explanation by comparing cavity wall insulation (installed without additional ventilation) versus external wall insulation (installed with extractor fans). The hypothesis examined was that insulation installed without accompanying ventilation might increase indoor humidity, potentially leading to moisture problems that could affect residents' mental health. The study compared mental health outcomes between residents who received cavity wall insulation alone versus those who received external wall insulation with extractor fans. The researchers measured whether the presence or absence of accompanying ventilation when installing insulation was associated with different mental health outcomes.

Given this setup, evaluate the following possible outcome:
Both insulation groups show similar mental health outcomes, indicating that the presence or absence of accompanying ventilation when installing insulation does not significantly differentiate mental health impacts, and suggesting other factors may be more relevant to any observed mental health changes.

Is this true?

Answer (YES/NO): NO